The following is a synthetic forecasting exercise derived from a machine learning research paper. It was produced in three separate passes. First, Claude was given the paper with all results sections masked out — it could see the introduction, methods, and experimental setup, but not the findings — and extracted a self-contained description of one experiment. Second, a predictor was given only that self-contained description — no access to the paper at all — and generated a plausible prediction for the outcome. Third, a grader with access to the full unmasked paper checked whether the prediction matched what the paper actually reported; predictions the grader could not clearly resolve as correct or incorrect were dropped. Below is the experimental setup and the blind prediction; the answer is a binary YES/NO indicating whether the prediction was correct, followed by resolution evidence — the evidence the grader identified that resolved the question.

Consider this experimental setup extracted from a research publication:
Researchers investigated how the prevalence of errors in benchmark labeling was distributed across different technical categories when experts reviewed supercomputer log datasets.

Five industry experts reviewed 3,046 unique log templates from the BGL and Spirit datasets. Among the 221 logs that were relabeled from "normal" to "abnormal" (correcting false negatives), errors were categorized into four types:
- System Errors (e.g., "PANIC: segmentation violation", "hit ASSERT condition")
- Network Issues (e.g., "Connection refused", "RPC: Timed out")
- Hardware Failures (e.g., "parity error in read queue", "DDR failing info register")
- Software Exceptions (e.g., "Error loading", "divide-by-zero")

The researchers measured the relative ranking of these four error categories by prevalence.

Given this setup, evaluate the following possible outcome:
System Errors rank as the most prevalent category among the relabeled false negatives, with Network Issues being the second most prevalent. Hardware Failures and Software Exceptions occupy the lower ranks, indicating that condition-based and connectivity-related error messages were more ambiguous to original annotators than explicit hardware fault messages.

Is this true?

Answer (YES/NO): NO